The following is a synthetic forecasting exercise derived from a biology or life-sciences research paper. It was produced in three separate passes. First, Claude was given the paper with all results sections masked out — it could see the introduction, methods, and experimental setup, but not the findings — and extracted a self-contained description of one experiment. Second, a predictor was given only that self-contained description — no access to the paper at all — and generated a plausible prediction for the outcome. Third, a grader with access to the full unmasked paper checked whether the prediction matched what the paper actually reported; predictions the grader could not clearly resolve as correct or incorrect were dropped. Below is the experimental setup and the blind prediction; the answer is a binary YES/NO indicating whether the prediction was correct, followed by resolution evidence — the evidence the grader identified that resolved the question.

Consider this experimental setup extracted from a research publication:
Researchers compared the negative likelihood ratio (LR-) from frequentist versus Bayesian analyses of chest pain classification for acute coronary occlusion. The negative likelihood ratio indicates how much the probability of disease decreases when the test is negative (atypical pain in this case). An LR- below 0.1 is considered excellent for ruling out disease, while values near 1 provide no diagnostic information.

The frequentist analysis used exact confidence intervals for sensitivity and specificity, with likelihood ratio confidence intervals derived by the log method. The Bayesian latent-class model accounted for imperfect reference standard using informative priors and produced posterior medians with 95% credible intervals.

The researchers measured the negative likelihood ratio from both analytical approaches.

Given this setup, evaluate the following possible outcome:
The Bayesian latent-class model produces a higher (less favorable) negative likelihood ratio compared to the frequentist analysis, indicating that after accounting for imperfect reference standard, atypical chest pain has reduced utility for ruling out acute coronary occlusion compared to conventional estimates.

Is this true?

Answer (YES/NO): NO